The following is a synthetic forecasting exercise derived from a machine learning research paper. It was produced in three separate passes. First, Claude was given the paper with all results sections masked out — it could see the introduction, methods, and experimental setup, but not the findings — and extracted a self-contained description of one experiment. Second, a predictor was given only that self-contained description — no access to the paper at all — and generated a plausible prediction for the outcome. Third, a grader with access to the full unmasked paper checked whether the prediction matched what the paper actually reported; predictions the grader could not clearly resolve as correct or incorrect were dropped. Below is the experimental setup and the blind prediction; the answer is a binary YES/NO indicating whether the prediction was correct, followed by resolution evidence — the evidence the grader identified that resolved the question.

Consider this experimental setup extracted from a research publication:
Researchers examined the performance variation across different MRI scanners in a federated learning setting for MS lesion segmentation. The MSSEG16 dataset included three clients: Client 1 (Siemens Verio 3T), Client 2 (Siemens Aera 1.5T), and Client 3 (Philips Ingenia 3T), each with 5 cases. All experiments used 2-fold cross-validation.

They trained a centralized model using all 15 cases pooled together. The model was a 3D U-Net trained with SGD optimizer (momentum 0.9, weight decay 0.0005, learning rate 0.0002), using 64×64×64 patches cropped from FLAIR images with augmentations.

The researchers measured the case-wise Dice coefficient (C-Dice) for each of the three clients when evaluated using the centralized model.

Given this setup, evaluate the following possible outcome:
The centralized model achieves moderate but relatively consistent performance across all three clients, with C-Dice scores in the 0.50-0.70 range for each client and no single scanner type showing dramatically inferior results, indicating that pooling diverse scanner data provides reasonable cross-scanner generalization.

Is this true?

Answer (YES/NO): NO